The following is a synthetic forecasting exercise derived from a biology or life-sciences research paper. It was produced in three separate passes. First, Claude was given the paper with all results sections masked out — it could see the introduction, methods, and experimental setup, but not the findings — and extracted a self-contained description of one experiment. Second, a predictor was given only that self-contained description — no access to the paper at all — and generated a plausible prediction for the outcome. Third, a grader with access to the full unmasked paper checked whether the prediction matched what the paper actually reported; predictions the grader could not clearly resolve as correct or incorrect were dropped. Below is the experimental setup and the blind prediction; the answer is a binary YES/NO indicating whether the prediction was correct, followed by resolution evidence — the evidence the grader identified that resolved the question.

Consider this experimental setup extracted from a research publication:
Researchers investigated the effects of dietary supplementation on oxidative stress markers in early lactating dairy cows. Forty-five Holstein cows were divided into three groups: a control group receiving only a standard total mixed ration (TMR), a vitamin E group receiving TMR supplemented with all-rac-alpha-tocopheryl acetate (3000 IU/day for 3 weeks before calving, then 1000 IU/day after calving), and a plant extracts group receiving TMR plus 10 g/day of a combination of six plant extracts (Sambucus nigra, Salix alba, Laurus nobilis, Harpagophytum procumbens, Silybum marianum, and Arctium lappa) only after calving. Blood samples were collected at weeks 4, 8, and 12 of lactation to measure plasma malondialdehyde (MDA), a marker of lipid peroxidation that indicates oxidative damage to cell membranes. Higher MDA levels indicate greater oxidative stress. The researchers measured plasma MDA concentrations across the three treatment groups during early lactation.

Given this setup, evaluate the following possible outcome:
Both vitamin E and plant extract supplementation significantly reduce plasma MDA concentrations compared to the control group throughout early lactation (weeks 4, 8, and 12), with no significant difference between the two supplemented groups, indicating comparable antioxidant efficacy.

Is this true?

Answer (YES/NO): NO